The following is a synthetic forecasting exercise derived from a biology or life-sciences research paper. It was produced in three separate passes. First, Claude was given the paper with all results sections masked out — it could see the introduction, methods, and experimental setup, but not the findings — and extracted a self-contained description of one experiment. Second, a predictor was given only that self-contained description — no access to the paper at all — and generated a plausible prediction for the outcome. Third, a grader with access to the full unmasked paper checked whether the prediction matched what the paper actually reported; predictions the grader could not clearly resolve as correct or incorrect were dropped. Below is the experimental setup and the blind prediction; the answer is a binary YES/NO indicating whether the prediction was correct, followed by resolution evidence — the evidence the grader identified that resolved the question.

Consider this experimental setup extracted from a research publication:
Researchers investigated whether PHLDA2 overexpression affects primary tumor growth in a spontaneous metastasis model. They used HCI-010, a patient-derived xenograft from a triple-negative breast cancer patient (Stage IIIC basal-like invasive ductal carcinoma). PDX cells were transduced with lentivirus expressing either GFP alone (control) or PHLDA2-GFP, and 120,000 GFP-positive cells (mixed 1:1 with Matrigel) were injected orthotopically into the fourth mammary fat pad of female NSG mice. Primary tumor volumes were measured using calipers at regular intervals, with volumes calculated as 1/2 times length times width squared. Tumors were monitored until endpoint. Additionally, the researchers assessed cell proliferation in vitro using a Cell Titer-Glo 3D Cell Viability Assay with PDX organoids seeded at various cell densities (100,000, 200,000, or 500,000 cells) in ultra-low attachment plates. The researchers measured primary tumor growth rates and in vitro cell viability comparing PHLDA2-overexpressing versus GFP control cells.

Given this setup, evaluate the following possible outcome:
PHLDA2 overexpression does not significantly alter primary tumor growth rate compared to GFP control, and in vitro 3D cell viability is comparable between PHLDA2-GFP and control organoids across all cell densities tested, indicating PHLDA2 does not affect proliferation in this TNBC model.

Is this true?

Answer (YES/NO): NO